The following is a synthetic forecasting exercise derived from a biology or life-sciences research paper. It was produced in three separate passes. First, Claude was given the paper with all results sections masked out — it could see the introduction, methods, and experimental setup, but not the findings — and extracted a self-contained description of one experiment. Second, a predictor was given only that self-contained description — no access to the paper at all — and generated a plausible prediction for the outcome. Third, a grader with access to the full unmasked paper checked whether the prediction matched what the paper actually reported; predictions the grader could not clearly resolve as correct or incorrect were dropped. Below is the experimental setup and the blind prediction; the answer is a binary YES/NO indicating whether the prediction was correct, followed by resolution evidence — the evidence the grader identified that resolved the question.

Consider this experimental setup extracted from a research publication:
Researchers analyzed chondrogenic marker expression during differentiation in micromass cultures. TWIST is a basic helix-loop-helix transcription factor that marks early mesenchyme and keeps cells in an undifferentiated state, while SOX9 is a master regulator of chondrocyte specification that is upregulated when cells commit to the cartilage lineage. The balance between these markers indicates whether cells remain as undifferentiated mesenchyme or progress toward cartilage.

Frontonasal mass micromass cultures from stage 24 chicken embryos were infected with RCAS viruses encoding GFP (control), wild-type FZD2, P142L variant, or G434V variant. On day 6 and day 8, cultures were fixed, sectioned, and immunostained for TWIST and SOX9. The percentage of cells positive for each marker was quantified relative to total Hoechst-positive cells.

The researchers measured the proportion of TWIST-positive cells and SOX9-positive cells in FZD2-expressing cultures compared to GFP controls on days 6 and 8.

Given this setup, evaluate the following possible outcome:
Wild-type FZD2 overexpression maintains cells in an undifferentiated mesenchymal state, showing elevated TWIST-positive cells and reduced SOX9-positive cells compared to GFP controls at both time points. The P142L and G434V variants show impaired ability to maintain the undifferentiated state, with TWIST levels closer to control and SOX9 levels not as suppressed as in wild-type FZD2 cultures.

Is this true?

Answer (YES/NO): NO